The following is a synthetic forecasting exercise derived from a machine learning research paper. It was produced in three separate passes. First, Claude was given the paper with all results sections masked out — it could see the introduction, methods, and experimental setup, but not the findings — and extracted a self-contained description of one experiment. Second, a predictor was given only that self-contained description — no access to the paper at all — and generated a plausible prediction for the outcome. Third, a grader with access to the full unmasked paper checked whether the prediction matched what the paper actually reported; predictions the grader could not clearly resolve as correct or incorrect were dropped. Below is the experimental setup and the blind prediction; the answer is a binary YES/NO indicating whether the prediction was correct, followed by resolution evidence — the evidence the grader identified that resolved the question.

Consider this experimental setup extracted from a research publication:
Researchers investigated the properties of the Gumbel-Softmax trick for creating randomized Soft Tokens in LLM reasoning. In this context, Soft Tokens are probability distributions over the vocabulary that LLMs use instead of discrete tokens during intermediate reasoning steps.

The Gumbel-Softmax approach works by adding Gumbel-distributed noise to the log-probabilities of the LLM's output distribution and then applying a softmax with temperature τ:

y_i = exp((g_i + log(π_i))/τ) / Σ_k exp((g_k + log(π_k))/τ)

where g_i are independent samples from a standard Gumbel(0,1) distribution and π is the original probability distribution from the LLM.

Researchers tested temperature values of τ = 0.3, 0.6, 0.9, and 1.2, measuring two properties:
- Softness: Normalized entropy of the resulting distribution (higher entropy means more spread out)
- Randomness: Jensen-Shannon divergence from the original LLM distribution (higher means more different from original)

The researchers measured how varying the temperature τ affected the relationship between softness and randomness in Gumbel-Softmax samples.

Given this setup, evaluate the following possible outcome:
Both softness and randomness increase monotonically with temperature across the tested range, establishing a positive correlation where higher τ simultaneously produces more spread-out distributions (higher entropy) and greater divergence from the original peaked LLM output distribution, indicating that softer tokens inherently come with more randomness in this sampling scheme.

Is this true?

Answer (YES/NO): NO